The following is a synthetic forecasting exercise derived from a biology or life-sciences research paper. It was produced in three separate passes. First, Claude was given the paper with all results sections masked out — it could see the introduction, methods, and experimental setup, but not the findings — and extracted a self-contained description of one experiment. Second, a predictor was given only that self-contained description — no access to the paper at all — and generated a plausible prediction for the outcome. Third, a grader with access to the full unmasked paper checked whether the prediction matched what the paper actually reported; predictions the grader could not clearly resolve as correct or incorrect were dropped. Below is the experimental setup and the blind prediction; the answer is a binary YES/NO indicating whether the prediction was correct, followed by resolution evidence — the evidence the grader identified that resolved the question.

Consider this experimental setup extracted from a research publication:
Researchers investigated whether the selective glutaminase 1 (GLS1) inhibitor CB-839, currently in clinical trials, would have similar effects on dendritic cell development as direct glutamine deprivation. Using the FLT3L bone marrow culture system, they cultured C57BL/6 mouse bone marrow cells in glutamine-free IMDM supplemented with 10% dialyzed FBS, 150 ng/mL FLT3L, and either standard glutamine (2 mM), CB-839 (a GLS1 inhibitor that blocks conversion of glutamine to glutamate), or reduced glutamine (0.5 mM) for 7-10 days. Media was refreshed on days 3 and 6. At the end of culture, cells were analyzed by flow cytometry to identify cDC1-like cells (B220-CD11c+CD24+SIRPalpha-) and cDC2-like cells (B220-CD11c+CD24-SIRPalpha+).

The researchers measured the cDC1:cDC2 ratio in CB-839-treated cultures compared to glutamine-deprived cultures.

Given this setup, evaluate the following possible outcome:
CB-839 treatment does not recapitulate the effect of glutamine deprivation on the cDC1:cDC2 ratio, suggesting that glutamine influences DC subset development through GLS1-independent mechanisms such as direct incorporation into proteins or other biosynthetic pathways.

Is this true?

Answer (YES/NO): YES